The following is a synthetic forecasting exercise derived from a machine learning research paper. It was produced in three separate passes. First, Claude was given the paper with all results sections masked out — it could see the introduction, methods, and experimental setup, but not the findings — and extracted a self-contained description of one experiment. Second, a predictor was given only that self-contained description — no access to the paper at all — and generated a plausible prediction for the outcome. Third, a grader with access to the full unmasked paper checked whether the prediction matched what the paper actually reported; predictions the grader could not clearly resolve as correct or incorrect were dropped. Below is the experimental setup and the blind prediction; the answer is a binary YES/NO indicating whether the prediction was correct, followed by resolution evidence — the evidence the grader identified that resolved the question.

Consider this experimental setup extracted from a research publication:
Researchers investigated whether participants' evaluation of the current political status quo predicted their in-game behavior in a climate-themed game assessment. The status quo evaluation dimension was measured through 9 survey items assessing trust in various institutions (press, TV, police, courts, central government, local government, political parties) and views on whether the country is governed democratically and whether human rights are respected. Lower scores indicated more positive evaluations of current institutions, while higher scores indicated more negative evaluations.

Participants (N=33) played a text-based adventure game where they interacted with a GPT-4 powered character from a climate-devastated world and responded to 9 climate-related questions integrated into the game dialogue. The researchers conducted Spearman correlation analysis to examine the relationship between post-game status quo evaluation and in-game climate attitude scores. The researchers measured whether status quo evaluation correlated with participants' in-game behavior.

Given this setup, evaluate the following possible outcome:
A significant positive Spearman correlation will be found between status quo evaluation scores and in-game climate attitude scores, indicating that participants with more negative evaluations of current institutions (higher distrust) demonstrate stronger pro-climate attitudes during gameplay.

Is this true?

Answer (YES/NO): NO